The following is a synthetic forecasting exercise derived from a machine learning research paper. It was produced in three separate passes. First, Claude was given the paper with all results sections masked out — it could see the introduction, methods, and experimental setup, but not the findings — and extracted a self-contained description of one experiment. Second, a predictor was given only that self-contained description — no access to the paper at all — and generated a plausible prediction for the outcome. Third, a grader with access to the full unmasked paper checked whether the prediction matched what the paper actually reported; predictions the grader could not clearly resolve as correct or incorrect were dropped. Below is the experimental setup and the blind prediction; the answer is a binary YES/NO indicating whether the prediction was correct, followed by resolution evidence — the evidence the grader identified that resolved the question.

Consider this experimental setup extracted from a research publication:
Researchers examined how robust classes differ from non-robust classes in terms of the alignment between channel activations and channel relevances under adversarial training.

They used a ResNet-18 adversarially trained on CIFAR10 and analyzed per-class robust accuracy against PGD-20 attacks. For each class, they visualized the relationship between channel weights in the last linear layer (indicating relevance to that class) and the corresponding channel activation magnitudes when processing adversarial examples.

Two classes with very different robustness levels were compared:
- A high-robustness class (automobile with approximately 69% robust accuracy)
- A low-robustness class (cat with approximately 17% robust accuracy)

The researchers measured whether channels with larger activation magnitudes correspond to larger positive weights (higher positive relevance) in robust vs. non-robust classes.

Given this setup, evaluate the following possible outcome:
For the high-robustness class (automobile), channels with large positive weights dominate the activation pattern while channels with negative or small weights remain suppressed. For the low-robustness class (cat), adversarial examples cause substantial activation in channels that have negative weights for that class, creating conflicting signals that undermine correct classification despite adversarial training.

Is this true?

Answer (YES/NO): NO